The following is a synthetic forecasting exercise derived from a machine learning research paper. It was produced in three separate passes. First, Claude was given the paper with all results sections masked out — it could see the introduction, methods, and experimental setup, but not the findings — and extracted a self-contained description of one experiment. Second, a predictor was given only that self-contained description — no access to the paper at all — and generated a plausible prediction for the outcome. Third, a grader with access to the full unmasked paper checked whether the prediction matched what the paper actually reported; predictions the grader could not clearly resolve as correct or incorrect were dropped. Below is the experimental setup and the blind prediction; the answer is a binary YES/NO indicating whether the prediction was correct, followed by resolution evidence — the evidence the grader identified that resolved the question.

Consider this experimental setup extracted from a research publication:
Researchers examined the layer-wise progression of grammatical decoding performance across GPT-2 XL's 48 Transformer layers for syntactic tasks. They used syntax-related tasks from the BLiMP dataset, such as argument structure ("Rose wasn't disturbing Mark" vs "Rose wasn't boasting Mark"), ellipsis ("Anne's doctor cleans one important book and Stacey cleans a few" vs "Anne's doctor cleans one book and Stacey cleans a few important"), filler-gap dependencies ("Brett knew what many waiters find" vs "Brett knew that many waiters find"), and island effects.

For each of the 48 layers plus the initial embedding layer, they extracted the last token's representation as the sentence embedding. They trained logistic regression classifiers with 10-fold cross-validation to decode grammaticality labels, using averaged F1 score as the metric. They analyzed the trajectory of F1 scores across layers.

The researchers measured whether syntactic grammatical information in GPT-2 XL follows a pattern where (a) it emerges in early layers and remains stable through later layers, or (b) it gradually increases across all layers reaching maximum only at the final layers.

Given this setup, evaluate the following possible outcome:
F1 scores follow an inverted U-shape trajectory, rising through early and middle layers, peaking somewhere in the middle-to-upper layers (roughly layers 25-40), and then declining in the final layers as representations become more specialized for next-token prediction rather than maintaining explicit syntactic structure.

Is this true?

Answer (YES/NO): NO